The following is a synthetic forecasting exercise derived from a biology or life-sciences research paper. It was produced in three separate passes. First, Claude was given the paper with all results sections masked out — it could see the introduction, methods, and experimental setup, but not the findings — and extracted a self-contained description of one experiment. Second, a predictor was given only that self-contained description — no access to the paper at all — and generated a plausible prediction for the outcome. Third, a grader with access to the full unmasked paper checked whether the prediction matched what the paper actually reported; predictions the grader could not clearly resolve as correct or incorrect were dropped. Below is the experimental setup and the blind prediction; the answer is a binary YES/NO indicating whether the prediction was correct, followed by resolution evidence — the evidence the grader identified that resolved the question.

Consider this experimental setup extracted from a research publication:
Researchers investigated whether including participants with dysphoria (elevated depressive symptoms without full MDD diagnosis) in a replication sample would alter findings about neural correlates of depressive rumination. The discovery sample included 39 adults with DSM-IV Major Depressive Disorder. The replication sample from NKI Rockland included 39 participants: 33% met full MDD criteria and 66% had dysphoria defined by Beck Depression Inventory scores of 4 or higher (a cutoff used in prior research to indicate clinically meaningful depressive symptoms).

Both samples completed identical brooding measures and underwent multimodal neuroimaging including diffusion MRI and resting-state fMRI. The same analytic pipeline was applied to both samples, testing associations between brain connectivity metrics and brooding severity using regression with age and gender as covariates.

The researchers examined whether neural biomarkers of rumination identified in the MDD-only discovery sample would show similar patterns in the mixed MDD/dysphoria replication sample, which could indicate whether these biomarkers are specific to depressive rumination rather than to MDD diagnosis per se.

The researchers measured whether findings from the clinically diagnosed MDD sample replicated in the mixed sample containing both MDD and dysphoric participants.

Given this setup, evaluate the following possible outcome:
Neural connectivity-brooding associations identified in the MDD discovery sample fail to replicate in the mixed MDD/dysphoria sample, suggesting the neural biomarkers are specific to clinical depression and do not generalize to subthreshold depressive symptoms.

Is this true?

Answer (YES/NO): NO